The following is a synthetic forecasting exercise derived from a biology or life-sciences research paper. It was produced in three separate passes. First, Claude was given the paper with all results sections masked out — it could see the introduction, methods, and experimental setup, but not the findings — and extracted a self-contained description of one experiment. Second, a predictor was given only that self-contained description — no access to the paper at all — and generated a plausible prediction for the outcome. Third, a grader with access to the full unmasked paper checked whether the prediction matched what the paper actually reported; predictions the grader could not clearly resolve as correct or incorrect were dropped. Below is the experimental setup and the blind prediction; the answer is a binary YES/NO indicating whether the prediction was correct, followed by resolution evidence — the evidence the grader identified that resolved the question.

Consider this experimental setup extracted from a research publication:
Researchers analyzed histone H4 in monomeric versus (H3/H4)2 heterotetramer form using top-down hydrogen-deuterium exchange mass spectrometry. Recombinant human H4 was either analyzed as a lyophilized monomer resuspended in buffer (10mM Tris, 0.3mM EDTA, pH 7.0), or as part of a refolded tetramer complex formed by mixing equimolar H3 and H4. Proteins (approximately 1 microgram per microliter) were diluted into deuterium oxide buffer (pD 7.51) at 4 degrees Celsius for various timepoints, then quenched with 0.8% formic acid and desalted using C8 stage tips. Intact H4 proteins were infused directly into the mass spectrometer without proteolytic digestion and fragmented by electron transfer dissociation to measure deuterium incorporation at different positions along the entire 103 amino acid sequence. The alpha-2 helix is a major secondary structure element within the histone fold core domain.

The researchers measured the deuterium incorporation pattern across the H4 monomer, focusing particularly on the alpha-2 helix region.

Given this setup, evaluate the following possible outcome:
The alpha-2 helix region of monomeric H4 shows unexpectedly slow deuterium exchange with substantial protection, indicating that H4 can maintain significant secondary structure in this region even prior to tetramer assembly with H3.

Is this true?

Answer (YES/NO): YES